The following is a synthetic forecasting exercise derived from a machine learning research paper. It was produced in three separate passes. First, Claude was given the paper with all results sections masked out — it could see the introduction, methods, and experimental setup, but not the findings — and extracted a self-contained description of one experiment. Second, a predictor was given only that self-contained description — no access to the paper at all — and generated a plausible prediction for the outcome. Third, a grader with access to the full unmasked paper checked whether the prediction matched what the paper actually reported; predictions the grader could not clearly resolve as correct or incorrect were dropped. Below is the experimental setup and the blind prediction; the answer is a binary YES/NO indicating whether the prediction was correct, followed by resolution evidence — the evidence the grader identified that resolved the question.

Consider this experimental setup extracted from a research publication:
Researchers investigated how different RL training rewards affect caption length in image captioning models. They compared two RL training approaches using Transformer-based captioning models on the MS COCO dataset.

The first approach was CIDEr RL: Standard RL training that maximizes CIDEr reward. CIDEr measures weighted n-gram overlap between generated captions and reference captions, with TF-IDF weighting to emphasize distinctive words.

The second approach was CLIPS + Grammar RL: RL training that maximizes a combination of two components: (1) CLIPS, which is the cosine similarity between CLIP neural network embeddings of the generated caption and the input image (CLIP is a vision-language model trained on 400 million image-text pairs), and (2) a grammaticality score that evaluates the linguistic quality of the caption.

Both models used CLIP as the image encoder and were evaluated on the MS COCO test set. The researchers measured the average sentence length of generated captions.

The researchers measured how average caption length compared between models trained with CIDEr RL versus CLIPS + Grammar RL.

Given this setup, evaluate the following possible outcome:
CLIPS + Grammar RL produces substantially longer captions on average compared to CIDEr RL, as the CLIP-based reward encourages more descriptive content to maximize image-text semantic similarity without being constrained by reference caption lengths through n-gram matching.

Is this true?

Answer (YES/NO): YES